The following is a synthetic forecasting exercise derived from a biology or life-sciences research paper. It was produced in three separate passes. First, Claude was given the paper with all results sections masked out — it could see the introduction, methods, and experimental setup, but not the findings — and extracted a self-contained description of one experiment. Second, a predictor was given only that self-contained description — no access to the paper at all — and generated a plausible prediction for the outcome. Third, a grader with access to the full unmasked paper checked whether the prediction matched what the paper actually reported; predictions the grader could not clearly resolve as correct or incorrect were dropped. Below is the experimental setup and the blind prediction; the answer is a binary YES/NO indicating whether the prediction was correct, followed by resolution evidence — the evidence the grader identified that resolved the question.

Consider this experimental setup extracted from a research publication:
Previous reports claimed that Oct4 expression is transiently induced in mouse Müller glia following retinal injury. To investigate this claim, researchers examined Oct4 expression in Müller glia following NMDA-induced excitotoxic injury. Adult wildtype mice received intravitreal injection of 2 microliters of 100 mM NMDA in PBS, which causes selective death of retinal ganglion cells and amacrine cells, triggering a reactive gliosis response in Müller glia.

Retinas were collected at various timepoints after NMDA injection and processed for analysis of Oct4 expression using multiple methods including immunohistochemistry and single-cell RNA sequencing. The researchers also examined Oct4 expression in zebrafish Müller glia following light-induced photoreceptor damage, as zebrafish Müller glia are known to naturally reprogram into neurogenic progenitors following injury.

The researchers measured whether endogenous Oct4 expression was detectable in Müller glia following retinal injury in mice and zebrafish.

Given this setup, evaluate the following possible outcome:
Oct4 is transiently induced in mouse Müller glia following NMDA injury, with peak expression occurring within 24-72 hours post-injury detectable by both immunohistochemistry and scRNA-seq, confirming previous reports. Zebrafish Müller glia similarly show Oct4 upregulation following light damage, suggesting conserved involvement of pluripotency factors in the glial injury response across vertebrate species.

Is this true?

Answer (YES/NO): NO